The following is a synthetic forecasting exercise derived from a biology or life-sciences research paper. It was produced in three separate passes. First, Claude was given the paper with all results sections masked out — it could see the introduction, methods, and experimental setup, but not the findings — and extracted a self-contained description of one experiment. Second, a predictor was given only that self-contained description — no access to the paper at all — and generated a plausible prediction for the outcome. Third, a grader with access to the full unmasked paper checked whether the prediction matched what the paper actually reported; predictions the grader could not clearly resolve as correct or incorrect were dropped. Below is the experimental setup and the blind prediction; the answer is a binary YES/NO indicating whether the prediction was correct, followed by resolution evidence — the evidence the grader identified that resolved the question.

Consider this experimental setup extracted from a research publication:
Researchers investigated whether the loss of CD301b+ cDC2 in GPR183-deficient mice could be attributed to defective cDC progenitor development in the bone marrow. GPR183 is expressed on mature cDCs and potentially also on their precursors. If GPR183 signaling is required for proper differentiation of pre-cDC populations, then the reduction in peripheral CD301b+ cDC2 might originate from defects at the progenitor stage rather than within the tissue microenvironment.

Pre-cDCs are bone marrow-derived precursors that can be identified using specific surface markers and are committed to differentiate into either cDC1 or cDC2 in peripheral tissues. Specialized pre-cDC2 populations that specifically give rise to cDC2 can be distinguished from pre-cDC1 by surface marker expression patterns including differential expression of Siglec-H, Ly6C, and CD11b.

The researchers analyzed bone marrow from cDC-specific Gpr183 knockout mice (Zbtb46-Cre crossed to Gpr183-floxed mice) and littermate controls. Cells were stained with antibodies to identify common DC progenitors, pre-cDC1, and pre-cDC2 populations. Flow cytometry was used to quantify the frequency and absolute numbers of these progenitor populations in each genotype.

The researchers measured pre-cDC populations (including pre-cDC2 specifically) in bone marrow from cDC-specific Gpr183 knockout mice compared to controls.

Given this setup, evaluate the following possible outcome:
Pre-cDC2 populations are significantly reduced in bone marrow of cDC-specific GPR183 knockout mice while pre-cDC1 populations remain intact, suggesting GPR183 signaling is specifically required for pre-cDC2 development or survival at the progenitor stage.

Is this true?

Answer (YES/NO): NO